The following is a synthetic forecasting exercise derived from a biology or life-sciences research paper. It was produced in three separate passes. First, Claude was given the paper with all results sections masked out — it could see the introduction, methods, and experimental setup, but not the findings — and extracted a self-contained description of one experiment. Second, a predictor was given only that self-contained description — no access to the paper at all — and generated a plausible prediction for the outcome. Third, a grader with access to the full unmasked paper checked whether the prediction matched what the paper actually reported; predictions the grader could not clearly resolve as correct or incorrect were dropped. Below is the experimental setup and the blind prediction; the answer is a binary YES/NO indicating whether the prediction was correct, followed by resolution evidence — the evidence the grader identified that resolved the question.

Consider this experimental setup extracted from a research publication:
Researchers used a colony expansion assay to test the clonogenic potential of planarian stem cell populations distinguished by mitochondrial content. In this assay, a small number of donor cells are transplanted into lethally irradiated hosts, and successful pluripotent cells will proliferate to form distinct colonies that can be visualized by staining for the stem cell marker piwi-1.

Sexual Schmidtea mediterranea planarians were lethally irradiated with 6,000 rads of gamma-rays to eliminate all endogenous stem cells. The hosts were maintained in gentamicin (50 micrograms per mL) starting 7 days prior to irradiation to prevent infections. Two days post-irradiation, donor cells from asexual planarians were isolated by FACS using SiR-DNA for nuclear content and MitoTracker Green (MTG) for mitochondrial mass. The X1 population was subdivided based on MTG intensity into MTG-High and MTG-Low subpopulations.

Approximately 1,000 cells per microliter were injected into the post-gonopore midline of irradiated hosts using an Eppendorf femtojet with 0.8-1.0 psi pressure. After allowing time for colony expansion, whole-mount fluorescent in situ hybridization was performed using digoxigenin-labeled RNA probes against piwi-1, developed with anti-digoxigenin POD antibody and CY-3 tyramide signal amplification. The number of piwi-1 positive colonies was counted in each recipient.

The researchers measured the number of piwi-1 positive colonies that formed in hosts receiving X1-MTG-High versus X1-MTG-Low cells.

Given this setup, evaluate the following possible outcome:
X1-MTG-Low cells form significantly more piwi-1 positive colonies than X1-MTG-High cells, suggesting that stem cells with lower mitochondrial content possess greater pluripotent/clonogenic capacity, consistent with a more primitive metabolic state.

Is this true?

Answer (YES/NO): YES